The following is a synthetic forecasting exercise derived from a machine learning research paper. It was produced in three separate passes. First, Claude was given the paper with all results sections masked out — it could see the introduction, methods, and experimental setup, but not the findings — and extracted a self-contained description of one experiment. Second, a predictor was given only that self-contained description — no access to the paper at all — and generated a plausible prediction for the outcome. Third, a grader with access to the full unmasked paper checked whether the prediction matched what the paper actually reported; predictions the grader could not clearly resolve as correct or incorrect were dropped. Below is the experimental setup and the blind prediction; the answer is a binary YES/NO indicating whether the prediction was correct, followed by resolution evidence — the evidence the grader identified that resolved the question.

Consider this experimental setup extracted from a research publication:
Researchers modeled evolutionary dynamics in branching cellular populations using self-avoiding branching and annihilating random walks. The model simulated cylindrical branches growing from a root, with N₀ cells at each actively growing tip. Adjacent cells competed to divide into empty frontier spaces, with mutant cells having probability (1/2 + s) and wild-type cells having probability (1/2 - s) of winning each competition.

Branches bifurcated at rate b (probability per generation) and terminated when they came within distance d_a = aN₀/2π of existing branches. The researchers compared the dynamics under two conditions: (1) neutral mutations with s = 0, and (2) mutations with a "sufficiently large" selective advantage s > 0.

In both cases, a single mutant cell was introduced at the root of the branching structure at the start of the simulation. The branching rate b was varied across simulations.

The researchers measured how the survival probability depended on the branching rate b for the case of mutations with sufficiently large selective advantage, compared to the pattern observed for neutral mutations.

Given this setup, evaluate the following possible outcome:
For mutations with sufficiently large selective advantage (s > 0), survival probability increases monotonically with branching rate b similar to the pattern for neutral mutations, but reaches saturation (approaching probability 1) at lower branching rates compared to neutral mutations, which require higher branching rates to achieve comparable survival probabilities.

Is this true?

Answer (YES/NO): NO